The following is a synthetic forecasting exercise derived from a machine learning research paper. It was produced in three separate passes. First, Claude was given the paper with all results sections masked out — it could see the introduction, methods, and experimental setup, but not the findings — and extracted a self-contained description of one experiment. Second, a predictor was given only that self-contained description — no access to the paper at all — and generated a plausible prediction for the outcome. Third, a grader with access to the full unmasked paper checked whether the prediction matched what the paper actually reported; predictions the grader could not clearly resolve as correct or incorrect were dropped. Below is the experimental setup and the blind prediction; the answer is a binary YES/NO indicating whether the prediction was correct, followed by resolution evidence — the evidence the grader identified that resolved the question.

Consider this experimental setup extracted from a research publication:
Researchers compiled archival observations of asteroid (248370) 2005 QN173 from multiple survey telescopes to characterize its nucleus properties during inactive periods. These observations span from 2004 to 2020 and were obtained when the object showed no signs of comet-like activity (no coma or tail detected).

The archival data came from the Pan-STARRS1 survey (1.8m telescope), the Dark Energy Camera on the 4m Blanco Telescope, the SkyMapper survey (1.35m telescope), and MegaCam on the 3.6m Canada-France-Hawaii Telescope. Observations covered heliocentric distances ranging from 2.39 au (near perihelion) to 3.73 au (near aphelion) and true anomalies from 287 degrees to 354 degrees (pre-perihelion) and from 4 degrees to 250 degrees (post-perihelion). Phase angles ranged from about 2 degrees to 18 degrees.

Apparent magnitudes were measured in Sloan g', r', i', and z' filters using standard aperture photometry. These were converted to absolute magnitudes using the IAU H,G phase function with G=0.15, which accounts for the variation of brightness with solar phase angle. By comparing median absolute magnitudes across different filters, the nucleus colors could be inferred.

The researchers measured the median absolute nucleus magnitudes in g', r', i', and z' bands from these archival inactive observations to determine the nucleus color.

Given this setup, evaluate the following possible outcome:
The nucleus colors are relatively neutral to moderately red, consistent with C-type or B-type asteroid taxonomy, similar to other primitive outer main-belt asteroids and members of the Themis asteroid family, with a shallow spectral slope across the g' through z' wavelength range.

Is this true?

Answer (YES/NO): YES